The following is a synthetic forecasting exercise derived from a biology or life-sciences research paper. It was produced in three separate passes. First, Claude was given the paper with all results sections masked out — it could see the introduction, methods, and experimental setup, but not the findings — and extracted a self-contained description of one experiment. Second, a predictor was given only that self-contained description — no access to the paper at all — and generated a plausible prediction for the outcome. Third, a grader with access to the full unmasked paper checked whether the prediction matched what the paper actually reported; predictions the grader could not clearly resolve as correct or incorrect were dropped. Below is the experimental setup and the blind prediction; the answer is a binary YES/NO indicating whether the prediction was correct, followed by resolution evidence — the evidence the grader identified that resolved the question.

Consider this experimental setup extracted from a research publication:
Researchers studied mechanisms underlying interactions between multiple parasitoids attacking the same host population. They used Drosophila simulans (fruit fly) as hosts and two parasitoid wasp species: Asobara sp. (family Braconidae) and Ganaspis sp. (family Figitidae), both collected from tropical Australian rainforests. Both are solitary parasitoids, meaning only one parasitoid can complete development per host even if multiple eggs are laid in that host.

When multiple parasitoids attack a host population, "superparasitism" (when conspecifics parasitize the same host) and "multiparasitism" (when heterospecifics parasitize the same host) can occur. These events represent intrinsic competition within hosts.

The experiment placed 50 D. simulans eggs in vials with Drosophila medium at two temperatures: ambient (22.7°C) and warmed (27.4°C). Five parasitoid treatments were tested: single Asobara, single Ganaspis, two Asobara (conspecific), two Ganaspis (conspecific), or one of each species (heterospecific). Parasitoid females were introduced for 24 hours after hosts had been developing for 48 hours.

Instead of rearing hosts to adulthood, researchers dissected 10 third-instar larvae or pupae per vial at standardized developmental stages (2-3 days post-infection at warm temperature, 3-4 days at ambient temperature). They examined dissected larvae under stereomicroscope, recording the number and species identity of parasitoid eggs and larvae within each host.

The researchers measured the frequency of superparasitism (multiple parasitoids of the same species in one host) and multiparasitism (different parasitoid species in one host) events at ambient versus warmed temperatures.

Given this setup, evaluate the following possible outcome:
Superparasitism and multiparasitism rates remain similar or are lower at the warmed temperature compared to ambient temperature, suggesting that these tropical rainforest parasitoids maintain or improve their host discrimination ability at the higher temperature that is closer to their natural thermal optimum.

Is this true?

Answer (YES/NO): NO